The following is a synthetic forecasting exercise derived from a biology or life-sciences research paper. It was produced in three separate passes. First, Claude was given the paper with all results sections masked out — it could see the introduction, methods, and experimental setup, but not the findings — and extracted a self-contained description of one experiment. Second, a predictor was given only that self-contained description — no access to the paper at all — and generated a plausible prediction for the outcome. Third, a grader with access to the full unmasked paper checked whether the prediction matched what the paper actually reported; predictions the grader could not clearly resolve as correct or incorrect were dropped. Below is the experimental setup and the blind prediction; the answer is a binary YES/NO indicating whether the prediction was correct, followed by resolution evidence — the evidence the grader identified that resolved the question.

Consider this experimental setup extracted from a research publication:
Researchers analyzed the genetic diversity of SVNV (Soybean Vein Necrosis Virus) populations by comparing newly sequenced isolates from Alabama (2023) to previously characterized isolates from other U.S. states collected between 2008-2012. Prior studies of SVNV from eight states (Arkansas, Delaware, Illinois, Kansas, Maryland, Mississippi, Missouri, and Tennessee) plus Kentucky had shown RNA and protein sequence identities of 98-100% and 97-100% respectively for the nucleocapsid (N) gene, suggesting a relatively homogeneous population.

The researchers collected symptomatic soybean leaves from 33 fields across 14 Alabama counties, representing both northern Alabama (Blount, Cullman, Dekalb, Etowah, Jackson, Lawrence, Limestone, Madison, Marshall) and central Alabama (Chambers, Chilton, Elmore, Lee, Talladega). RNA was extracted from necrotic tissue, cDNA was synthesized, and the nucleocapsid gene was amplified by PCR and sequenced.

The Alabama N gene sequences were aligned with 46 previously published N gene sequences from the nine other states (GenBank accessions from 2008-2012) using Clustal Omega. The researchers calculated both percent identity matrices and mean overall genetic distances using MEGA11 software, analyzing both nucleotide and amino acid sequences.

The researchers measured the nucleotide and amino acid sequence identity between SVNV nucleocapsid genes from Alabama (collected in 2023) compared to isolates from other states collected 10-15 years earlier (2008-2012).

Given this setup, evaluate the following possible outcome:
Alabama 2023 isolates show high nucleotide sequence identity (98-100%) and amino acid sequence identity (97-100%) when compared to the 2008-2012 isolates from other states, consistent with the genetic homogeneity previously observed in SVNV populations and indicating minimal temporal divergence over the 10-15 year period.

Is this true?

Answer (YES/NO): NO